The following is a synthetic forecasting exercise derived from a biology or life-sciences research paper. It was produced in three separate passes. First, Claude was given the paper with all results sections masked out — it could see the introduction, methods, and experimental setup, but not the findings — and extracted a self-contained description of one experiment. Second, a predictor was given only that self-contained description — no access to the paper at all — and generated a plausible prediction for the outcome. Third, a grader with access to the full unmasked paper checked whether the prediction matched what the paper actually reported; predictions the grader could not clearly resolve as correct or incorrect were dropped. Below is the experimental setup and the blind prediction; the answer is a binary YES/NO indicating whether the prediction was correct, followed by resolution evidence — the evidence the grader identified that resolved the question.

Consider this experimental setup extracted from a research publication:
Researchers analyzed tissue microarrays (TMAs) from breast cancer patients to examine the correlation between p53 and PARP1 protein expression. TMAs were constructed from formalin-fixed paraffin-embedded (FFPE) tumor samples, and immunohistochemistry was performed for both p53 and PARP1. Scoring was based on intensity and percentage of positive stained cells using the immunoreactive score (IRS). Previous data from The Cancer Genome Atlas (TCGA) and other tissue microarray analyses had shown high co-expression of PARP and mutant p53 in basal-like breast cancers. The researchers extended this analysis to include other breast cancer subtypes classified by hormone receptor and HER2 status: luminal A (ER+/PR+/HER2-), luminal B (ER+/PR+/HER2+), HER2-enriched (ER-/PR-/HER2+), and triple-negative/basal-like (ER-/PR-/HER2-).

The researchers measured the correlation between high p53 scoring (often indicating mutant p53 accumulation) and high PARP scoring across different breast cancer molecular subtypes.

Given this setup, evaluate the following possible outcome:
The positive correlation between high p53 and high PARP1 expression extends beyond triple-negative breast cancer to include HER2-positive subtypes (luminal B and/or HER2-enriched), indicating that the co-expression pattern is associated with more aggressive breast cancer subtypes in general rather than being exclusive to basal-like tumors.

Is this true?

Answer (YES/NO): NO